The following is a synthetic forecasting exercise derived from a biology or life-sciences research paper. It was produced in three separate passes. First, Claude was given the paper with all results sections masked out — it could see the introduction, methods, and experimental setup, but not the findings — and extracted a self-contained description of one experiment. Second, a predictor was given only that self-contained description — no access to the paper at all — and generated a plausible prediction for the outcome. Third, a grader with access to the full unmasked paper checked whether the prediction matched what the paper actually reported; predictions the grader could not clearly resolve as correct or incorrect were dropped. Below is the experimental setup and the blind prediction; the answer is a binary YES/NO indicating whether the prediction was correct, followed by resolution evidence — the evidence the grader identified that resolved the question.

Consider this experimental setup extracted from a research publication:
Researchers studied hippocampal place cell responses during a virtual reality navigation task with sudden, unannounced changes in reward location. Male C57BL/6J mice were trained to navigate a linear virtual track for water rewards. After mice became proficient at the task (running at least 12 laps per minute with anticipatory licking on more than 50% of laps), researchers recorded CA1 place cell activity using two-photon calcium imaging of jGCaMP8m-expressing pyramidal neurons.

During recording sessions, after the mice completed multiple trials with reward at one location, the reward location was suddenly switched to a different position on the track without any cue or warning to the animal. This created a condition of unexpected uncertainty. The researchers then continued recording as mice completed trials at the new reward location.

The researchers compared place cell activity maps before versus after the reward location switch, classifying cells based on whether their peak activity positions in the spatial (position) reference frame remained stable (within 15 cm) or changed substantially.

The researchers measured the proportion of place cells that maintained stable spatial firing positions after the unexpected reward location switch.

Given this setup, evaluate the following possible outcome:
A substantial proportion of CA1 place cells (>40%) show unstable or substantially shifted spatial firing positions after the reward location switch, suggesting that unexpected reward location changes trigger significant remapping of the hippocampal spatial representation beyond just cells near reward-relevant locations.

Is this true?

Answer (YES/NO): YES